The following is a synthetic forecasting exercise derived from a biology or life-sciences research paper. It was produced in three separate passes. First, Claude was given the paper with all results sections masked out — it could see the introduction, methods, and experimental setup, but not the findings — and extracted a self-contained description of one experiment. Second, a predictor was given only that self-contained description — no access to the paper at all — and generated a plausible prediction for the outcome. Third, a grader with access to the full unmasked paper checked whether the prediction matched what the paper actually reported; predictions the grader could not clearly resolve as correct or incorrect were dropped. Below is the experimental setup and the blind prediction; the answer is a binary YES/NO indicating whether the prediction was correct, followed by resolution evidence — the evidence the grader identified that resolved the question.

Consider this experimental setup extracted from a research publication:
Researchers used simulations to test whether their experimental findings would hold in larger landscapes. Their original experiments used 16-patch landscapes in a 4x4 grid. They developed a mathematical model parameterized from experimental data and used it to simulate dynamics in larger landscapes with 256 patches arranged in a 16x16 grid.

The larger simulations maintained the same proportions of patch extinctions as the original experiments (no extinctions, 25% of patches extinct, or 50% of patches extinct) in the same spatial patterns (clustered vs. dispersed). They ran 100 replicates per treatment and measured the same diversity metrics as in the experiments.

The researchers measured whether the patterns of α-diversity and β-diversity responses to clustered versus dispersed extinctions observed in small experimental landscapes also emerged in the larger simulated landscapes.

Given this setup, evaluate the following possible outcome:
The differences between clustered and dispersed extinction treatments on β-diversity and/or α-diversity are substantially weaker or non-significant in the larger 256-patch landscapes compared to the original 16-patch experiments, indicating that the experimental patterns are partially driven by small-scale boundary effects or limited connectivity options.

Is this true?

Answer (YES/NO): NO